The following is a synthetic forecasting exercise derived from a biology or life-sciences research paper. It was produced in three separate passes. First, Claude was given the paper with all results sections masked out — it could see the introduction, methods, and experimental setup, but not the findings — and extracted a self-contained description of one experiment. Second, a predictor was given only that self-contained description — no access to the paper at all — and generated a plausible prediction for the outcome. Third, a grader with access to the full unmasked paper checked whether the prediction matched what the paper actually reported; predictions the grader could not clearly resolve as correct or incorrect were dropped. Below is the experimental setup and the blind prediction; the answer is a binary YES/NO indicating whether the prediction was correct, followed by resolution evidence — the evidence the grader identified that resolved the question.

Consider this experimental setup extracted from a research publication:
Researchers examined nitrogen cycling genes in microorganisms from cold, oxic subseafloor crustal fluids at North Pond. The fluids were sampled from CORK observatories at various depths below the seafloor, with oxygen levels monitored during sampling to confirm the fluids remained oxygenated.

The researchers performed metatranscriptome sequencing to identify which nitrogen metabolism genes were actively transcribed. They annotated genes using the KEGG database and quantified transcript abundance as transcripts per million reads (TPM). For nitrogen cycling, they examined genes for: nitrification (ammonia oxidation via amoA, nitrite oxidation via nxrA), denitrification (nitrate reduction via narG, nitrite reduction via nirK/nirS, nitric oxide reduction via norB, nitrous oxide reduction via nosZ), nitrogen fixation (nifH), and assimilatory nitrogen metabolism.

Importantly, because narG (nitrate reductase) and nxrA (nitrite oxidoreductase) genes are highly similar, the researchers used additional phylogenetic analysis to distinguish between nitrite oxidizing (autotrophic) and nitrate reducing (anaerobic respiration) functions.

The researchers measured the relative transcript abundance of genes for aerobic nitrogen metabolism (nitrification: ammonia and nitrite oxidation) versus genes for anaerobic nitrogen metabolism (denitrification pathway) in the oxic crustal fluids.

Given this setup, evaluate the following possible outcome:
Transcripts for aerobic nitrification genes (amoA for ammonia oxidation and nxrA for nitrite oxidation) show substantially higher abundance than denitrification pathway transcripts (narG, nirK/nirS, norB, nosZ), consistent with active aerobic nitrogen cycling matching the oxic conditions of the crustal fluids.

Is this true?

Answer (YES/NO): NO